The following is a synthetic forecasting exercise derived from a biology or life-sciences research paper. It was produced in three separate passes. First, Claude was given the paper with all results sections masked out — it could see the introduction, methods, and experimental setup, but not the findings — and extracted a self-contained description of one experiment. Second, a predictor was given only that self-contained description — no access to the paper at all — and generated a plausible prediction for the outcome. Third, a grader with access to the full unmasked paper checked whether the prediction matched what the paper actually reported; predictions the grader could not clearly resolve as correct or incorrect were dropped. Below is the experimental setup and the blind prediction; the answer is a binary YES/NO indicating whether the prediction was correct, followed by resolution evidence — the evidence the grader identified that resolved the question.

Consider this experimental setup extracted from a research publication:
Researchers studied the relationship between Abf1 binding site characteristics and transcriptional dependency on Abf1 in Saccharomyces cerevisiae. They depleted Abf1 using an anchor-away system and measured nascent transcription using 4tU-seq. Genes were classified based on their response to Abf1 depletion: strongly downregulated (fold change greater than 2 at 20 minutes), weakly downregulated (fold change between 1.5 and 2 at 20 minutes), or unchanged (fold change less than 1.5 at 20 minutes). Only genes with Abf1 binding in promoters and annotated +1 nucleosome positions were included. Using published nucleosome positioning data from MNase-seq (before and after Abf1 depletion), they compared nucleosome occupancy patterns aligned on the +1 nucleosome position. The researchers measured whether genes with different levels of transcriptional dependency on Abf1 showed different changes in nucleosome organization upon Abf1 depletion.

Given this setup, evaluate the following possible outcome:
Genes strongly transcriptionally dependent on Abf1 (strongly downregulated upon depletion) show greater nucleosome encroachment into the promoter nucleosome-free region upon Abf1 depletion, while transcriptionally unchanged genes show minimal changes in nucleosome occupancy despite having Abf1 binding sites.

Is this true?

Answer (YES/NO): YES